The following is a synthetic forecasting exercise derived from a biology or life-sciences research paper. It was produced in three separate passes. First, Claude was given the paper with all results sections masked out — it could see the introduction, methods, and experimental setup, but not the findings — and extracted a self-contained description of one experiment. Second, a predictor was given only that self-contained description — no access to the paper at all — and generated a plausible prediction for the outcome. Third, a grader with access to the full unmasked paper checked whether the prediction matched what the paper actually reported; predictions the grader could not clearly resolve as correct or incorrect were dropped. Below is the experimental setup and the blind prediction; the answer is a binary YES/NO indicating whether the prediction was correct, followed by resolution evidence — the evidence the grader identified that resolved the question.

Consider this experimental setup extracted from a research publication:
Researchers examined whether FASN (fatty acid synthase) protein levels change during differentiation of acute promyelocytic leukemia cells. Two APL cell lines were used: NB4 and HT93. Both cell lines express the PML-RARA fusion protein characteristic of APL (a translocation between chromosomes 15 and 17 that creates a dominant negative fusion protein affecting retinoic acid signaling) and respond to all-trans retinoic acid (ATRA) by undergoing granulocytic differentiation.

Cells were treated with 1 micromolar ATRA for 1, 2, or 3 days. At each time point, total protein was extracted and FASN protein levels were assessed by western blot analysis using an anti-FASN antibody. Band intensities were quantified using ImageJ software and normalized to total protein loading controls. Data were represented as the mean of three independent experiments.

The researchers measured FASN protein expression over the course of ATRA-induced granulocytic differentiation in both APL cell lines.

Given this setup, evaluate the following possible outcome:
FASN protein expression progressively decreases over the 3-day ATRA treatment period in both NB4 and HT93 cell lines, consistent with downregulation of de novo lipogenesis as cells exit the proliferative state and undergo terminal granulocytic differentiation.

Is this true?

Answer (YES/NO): YES